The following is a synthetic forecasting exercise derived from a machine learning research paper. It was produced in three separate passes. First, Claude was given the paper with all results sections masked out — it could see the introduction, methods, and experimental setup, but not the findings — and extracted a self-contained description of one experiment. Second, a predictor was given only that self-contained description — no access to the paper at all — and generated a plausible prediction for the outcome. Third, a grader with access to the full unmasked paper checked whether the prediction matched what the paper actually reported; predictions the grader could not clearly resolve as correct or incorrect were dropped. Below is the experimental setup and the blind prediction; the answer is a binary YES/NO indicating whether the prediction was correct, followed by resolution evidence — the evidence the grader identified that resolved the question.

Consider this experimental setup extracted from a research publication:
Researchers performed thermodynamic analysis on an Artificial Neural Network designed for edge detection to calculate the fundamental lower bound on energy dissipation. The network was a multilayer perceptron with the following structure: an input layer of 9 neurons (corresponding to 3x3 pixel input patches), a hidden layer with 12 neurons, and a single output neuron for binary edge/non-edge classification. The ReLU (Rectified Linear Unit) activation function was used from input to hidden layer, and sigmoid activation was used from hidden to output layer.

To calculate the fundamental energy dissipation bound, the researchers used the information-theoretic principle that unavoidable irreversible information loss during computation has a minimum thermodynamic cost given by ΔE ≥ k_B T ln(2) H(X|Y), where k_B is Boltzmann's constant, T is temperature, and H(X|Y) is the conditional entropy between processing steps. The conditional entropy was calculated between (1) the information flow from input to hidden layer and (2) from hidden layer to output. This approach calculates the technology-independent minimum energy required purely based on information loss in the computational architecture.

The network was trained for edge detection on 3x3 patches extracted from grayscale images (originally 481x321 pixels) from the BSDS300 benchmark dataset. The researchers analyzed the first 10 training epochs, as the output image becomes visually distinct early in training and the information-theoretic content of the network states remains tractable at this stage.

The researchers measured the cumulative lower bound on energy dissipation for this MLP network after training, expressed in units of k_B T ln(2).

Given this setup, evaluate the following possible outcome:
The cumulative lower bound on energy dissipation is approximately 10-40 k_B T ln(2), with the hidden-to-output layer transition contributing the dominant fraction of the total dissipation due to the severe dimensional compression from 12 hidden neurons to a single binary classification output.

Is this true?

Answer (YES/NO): NO